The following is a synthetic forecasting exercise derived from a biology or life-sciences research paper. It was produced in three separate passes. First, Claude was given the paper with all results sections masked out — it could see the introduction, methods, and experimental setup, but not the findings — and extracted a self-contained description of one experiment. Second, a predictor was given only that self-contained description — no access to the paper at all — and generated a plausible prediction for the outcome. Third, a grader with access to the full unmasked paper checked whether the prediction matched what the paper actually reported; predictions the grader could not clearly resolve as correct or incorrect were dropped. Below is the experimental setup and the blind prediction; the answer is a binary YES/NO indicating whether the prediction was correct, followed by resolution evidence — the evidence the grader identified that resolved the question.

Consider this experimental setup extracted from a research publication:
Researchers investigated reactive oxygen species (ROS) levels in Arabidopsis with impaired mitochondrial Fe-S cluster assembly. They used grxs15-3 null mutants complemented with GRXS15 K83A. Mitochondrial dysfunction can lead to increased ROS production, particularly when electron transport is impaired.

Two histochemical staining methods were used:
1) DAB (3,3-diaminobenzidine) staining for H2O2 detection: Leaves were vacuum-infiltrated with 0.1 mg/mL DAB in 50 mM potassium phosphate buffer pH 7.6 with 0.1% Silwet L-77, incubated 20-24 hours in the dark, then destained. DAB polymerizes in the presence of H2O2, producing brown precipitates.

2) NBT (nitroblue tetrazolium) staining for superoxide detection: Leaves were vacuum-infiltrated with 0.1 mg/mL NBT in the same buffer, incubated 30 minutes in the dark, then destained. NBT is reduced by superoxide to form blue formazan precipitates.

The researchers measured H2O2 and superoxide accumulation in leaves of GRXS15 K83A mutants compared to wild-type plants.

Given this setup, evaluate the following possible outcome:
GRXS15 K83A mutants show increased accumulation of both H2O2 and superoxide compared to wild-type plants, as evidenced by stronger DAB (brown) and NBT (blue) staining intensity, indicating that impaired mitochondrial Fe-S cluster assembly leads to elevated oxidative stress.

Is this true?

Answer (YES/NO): NO